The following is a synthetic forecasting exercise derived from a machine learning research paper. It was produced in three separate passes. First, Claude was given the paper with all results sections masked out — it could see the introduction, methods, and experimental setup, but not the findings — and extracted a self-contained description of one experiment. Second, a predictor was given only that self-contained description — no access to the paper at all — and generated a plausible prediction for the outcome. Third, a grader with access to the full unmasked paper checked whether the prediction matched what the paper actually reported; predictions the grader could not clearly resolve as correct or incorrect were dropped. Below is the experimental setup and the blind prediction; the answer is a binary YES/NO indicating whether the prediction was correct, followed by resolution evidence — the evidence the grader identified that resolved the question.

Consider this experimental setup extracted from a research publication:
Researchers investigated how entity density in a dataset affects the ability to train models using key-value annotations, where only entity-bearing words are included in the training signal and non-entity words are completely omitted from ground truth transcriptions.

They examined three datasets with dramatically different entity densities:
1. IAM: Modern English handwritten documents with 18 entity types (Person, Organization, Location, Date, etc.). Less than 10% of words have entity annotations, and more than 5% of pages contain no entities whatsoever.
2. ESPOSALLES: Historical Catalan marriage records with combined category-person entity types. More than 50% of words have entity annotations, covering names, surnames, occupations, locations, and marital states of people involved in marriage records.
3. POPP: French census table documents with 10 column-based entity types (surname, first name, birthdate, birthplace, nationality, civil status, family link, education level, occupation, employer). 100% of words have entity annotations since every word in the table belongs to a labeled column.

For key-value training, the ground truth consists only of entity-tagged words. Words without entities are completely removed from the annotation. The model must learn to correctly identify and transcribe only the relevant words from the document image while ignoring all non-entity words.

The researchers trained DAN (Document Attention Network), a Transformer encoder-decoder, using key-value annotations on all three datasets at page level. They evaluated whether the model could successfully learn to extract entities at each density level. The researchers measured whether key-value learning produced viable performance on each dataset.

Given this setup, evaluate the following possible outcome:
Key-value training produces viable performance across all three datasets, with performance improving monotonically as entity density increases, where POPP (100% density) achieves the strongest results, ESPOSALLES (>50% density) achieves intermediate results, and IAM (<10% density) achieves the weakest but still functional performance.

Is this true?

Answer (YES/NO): NO